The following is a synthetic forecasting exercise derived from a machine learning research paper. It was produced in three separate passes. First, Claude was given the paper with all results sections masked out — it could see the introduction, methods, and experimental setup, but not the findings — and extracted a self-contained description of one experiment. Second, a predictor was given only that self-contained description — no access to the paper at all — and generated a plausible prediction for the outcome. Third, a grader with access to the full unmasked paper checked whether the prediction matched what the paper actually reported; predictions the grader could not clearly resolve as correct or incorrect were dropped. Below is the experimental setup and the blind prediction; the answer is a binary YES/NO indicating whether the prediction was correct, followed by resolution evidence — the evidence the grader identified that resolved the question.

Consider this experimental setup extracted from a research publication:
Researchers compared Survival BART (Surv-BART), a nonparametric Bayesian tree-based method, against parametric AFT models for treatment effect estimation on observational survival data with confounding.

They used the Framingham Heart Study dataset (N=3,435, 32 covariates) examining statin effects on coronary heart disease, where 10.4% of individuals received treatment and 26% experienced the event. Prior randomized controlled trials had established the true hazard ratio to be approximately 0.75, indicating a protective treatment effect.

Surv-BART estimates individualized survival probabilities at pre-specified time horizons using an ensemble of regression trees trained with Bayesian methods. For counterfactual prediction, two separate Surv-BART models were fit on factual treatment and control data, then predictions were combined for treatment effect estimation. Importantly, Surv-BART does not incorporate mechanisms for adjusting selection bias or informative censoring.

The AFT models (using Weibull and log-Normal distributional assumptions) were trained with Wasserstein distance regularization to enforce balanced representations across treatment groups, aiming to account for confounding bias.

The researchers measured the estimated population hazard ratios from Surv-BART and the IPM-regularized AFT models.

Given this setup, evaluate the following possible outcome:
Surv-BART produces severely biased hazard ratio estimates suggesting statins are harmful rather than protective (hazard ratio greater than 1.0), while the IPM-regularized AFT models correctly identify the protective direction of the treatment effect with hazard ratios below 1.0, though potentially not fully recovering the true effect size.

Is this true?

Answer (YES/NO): NO